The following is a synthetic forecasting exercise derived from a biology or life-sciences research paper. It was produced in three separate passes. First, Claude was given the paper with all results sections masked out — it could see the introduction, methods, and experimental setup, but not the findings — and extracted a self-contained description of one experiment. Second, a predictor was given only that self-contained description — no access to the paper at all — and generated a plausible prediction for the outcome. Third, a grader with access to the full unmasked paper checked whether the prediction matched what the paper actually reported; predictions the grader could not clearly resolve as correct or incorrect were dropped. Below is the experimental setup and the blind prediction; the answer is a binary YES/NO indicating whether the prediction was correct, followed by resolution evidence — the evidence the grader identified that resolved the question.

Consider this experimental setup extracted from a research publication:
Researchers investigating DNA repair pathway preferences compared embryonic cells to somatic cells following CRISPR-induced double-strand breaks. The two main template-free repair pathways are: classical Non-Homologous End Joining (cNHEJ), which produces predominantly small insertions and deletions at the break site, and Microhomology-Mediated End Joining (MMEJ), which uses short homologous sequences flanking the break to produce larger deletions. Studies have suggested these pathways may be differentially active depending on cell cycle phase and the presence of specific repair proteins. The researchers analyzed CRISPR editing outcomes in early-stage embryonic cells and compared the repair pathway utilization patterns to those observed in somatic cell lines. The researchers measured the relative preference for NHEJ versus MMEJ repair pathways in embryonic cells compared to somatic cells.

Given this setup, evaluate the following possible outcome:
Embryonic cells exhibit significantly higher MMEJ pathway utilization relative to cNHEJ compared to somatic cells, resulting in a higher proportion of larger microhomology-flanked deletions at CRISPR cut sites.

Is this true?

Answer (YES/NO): NO